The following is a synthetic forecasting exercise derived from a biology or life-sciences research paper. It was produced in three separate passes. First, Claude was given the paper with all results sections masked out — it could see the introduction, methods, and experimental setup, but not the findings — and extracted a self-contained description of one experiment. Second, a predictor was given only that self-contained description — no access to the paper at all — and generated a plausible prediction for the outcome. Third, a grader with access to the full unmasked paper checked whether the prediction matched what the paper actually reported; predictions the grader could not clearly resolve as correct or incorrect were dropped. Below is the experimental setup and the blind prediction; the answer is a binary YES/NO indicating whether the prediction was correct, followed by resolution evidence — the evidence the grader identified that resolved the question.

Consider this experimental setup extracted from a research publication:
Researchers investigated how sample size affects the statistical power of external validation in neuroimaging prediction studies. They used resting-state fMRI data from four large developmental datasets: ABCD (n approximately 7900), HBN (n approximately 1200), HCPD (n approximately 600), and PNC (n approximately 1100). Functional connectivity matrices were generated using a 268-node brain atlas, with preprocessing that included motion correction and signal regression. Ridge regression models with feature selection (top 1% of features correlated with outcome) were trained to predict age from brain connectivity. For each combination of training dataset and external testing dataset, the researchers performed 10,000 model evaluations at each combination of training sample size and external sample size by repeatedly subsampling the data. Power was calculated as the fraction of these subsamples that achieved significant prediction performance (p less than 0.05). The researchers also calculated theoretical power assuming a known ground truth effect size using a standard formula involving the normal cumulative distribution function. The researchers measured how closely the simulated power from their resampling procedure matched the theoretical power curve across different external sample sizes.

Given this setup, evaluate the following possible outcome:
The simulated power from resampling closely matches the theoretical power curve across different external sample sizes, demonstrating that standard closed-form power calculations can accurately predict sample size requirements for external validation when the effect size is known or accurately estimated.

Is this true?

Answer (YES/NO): YES